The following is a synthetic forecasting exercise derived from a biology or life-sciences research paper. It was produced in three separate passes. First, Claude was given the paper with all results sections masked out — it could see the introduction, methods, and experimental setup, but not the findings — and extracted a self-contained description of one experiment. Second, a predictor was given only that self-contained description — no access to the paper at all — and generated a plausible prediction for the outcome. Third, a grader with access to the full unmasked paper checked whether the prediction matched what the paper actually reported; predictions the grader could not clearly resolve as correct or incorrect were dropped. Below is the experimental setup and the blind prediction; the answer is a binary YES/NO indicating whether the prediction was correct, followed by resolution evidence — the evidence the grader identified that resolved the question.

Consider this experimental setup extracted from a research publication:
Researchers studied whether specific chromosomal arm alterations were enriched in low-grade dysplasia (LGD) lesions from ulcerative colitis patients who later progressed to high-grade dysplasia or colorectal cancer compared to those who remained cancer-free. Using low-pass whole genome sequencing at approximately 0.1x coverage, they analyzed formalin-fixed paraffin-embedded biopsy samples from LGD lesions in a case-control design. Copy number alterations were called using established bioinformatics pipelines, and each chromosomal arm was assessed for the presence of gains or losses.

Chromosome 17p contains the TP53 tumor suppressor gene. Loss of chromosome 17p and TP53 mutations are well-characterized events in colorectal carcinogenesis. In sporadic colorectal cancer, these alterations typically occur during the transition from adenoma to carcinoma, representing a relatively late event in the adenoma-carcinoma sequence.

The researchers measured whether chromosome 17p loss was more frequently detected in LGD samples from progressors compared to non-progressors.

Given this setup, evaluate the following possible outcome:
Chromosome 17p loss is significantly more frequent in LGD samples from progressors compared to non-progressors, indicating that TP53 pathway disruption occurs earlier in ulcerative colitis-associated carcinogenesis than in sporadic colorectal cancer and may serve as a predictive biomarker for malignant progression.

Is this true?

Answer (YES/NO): YES